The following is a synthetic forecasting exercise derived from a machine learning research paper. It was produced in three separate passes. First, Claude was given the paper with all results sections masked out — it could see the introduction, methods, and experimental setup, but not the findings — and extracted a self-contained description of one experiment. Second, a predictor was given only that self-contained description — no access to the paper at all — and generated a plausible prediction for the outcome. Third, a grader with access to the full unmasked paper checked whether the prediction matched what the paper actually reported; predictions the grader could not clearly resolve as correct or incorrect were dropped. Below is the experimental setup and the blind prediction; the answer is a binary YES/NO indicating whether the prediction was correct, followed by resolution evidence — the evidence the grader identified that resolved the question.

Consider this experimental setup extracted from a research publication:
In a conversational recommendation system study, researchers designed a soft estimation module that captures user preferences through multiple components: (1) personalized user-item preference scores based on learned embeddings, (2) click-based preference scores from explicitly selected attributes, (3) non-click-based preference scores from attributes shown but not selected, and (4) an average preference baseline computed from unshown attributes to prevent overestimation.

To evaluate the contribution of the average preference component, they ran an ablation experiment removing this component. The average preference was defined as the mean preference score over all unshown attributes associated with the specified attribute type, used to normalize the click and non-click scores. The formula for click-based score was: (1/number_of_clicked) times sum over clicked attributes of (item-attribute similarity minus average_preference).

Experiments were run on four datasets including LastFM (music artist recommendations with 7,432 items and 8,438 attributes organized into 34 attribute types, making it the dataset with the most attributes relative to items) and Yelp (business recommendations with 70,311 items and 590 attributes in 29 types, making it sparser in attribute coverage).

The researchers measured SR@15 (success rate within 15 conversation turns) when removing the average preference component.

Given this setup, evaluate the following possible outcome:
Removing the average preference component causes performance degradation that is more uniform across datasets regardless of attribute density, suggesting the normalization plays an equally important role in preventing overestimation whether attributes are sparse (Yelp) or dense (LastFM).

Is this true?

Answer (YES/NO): NO